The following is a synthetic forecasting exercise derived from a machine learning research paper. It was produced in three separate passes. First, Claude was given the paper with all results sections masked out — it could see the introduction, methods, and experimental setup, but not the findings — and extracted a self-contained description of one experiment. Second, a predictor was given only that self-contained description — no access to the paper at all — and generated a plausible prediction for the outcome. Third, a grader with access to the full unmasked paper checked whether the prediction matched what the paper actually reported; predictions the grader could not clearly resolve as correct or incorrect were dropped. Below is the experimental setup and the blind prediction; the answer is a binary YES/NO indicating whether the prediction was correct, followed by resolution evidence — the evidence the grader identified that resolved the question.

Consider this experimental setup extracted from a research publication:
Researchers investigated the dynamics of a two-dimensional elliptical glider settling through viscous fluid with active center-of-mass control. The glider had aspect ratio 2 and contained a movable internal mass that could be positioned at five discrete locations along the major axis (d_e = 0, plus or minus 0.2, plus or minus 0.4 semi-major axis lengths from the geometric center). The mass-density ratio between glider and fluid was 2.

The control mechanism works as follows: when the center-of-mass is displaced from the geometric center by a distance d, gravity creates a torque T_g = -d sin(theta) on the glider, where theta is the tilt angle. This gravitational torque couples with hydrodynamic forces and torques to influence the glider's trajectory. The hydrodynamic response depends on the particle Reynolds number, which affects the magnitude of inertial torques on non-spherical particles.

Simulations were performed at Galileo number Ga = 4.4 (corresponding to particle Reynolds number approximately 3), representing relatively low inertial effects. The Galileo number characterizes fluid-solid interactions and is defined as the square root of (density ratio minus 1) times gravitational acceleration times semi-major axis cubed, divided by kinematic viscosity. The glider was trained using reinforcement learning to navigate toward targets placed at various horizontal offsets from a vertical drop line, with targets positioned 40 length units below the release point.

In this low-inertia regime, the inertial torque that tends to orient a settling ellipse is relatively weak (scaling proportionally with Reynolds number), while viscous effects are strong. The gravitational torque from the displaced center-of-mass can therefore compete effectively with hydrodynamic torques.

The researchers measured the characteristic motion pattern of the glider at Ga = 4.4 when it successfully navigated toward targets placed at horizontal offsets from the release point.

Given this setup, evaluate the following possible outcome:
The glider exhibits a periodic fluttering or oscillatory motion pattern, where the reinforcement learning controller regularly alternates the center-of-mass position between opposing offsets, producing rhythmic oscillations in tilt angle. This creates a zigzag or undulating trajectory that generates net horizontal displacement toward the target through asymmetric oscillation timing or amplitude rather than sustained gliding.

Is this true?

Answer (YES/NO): NO